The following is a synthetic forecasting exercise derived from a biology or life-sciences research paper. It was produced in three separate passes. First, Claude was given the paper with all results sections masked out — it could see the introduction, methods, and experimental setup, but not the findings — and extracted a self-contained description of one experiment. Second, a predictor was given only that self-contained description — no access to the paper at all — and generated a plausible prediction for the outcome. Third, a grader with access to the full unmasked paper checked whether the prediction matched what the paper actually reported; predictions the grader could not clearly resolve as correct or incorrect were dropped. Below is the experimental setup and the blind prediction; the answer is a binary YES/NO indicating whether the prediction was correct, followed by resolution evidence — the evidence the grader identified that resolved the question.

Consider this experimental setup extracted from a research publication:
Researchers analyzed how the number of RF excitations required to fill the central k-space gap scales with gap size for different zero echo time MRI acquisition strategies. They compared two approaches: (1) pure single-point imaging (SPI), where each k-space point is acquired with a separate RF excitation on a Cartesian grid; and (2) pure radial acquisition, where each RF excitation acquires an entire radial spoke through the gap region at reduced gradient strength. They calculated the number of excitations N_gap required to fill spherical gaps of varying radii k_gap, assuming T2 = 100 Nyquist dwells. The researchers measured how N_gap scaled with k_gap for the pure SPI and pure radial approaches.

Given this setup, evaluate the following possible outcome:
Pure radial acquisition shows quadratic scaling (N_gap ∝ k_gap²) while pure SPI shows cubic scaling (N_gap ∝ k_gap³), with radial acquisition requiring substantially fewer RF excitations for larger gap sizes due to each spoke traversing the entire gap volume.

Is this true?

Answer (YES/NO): YES